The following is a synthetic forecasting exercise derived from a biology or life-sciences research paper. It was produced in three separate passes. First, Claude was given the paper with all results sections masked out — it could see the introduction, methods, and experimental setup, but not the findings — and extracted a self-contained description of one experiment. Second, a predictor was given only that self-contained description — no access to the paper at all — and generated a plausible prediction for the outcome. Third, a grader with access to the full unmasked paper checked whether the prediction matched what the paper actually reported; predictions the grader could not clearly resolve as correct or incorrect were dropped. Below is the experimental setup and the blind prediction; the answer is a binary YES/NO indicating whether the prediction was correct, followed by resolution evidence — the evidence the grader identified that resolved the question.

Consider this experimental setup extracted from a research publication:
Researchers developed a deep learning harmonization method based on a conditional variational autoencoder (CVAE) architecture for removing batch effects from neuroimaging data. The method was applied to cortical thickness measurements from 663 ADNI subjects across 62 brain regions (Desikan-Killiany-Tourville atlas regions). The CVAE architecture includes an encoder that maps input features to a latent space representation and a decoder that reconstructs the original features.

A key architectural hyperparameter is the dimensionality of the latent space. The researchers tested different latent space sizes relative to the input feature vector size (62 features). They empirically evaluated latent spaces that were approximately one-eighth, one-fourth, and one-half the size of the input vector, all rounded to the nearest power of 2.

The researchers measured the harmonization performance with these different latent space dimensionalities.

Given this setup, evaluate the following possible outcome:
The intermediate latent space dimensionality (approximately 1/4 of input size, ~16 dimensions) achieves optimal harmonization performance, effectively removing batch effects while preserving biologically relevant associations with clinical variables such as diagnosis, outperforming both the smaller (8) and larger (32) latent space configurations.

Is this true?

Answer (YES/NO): NO